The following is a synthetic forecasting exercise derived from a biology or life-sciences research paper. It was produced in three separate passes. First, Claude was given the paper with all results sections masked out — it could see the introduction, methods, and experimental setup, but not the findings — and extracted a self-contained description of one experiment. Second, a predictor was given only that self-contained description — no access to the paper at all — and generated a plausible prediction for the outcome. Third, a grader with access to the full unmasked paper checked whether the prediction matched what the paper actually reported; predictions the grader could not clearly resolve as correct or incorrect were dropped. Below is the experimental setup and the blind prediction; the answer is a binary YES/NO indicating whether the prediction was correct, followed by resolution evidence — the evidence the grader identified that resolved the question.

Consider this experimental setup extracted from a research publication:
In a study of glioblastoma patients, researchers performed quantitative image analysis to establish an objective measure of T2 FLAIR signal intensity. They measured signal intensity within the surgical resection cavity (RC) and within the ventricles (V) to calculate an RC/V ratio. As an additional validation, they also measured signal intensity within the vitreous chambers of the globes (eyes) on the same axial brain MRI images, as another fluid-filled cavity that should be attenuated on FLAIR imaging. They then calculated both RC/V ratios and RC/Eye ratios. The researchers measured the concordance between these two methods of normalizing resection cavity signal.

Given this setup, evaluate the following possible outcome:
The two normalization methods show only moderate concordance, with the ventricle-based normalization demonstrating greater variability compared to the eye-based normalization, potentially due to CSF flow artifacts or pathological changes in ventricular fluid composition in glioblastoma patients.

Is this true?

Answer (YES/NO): NO